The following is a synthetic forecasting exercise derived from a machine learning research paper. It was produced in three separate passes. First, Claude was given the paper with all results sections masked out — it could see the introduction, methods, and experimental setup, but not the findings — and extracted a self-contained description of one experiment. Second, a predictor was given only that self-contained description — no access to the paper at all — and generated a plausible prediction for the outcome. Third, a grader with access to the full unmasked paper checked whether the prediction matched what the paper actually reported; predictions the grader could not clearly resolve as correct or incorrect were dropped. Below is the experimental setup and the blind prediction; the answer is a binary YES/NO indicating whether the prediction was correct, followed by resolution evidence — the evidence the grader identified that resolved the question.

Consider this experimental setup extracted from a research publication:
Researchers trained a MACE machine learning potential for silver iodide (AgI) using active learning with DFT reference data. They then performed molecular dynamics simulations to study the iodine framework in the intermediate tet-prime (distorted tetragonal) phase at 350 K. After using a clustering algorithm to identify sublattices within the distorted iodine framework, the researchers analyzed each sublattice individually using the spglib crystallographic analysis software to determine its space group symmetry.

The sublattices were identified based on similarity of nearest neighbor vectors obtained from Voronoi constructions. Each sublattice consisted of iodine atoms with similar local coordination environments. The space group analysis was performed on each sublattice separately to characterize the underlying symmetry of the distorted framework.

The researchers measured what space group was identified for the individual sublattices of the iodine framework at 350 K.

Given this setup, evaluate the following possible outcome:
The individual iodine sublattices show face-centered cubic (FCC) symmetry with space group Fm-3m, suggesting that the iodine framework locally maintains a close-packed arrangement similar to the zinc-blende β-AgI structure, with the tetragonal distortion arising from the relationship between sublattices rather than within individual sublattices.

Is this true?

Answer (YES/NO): NO